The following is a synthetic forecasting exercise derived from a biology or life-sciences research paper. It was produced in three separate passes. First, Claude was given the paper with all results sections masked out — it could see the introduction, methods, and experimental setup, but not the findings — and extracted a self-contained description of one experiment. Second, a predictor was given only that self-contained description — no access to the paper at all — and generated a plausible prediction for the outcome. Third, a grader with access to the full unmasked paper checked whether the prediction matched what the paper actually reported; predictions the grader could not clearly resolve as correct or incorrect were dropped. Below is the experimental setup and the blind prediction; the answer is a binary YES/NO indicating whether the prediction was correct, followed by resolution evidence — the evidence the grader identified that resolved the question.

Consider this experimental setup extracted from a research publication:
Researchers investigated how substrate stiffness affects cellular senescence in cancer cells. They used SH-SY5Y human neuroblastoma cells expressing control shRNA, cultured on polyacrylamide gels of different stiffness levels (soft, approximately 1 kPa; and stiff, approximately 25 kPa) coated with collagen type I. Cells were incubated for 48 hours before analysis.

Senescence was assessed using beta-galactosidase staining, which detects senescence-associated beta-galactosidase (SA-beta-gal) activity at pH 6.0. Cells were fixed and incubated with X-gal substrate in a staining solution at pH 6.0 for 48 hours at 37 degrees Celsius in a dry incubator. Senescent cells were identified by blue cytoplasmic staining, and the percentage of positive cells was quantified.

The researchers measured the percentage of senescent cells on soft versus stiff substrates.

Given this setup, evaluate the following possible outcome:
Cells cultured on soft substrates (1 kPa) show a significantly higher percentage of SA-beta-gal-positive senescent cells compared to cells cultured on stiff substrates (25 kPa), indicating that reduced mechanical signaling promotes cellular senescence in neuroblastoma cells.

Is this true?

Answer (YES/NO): NO